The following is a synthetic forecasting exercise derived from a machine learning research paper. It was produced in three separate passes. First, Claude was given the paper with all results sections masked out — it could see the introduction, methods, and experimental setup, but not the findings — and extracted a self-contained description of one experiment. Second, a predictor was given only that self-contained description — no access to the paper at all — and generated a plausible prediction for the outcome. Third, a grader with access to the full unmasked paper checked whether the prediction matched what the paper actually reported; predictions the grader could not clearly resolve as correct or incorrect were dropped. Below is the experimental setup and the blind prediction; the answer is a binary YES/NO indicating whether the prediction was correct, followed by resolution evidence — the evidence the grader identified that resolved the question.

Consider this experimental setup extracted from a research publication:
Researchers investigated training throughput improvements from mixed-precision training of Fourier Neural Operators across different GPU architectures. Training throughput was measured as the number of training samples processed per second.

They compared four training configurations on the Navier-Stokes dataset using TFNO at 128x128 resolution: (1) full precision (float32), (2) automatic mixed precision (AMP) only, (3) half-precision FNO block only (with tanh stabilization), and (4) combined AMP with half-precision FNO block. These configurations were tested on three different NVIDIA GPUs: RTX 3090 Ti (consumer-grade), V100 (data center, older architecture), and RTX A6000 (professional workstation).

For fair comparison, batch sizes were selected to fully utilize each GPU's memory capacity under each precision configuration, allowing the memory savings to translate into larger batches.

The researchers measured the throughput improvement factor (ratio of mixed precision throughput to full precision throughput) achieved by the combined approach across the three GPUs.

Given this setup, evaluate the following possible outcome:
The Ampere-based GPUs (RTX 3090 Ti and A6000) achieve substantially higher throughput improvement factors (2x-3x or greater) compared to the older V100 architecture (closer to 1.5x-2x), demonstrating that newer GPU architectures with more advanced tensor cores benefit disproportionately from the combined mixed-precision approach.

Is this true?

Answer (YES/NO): NO